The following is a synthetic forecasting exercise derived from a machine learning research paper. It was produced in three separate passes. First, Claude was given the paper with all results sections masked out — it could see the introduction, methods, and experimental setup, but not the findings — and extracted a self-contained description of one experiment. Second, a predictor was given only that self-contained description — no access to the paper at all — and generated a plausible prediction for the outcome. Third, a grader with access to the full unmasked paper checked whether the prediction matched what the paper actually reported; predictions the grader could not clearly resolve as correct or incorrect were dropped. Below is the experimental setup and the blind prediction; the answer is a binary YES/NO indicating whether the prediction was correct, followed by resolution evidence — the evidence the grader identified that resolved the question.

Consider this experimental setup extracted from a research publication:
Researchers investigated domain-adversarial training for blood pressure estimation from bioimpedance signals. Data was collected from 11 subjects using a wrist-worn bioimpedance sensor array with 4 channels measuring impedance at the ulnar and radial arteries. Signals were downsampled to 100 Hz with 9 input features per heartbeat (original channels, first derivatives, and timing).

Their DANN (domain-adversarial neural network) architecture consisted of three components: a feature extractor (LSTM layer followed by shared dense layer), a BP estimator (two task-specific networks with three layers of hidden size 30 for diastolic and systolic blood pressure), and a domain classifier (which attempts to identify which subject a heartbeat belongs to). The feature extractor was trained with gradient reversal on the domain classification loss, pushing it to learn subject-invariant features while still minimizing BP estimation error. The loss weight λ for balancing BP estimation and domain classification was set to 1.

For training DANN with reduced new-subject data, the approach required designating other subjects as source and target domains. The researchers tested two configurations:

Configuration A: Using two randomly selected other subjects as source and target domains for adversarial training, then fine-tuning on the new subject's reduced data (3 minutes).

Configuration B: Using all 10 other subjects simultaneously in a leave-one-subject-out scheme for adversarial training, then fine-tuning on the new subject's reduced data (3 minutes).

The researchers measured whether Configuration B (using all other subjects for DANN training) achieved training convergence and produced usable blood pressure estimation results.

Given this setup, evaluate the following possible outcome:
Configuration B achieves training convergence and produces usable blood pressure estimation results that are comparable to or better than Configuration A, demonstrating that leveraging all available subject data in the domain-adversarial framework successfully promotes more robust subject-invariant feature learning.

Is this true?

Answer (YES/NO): NO